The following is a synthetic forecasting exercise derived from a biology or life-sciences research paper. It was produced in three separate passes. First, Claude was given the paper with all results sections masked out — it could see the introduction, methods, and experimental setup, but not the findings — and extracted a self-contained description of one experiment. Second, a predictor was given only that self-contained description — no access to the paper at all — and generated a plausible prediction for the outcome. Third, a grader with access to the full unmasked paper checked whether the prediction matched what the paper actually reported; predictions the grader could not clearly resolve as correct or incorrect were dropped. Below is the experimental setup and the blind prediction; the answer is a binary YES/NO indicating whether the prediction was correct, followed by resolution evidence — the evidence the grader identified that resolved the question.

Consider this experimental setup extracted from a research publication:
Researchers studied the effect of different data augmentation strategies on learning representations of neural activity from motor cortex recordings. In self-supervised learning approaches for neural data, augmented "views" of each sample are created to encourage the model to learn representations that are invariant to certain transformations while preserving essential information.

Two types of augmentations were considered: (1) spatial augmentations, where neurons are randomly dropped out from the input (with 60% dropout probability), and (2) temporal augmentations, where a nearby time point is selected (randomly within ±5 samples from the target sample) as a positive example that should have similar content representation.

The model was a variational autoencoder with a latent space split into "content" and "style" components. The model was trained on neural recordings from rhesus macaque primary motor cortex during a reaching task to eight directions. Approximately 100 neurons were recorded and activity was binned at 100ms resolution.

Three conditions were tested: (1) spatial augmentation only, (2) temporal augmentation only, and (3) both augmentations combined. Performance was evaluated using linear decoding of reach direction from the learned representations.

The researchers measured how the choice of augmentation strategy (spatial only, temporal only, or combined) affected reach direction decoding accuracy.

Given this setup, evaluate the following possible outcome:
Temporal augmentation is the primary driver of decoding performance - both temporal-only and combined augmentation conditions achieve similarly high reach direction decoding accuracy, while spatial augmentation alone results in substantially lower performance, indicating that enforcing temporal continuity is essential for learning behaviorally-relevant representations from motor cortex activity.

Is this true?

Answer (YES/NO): NO